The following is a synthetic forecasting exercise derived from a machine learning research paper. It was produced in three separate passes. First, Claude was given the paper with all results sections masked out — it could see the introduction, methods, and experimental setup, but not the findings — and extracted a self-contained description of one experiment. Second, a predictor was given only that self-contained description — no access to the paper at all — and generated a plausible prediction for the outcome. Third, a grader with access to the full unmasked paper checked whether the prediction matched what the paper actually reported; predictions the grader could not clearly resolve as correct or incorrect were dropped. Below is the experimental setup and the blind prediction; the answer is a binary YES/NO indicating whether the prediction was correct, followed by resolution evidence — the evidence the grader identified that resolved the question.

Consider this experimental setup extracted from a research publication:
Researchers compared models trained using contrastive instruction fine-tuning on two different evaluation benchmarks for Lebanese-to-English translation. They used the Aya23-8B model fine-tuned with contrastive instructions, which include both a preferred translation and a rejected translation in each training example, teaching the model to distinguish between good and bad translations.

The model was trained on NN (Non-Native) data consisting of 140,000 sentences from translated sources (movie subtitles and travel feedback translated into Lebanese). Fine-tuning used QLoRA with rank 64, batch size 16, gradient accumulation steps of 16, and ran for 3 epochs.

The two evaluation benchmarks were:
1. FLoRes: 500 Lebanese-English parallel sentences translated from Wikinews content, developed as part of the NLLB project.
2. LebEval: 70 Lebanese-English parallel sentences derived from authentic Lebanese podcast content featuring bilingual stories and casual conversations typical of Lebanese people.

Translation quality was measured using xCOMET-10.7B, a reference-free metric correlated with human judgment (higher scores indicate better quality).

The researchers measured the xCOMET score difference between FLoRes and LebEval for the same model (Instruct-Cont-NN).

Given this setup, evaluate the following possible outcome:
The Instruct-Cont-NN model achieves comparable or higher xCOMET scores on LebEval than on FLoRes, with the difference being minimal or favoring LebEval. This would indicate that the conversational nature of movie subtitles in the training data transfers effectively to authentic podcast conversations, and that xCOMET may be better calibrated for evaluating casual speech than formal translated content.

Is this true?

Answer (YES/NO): NO